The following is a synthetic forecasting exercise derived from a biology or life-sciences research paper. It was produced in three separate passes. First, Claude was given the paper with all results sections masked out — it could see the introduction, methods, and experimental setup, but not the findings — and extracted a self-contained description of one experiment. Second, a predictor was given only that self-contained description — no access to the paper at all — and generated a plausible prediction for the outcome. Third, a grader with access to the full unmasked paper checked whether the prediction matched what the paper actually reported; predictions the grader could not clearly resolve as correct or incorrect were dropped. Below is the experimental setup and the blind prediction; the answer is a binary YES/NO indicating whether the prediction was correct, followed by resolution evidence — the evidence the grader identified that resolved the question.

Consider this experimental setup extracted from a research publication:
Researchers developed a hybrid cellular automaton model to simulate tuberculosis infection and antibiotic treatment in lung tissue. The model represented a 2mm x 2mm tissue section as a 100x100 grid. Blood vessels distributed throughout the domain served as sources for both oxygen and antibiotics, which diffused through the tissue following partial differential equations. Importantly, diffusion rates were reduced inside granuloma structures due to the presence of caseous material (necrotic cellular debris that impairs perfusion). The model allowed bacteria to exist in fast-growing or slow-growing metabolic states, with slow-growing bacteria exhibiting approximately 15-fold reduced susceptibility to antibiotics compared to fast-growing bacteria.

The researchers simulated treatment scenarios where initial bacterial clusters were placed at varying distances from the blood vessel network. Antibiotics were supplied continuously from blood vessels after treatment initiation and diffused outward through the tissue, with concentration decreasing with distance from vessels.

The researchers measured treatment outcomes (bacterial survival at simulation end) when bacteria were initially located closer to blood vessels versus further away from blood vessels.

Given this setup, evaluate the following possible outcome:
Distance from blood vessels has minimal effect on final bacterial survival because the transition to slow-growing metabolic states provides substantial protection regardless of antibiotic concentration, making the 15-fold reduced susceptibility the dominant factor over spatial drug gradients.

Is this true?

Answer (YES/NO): NO